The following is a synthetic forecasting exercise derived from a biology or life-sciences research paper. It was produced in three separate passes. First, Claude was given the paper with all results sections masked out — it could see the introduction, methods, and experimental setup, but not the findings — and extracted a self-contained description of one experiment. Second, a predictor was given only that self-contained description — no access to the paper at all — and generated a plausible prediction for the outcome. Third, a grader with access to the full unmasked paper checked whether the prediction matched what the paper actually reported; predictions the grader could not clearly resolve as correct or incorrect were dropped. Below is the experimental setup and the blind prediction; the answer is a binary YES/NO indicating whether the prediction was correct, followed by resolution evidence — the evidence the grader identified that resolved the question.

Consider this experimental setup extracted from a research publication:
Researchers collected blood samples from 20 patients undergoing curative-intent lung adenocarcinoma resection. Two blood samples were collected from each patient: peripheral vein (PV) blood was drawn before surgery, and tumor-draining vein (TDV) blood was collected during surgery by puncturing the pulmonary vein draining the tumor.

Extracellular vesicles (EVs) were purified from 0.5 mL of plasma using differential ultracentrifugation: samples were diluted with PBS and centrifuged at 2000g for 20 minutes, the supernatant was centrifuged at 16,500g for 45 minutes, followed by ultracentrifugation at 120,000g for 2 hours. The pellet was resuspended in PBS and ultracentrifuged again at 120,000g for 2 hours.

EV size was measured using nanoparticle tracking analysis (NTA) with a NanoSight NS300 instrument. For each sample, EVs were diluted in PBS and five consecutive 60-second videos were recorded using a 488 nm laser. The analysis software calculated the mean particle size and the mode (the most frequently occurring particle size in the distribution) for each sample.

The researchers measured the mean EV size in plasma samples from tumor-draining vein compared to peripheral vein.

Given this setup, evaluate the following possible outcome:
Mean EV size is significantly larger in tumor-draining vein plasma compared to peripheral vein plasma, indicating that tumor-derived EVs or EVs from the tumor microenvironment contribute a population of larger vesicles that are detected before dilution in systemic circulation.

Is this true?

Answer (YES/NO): NO